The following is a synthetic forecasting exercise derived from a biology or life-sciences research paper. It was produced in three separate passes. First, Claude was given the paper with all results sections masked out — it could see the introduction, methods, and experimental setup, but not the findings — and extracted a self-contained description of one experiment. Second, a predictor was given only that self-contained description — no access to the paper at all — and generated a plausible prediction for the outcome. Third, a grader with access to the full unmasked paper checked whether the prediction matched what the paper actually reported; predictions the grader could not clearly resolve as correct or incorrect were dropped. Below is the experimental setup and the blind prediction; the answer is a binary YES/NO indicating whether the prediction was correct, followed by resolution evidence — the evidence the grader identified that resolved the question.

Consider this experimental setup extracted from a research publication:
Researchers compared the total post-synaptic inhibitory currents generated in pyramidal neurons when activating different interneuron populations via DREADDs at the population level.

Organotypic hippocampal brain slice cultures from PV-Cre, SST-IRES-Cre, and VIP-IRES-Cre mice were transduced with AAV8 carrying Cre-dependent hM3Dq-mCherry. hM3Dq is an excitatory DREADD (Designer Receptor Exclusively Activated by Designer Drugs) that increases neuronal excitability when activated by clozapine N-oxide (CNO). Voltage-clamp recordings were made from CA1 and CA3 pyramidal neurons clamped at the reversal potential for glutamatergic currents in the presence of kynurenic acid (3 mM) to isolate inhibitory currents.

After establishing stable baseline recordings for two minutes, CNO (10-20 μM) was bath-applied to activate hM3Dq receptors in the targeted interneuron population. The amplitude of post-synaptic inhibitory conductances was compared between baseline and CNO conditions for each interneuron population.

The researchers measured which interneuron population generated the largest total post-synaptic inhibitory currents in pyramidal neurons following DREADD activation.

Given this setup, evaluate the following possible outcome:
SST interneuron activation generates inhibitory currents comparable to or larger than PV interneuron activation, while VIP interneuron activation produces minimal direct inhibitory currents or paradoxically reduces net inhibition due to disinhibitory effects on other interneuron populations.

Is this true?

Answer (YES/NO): YES